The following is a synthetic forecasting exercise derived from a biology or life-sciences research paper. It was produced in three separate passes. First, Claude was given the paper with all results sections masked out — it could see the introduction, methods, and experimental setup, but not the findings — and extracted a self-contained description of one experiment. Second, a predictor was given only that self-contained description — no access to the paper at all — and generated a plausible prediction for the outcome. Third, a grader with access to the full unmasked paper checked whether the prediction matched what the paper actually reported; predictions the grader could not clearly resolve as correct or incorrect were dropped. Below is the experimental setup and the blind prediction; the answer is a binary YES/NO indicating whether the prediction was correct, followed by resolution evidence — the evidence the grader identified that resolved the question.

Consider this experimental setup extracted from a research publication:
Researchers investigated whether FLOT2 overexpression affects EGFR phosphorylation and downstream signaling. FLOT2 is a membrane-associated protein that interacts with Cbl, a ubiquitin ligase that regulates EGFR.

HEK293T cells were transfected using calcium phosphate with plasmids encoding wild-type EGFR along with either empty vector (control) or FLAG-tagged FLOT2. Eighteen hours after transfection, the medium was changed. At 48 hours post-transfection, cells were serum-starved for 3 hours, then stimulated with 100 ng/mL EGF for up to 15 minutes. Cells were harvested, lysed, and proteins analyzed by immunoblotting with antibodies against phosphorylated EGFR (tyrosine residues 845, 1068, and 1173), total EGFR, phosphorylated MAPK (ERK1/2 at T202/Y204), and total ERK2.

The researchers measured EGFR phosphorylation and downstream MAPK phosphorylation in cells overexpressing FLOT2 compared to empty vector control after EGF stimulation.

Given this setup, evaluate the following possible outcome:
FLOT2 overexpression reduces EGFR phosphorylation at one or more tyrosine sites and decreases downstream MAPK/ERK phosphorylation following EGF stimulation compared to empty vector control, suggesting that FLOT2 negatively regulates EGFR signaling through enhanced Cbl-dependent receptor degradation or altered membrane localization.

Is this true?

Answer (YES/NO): NO